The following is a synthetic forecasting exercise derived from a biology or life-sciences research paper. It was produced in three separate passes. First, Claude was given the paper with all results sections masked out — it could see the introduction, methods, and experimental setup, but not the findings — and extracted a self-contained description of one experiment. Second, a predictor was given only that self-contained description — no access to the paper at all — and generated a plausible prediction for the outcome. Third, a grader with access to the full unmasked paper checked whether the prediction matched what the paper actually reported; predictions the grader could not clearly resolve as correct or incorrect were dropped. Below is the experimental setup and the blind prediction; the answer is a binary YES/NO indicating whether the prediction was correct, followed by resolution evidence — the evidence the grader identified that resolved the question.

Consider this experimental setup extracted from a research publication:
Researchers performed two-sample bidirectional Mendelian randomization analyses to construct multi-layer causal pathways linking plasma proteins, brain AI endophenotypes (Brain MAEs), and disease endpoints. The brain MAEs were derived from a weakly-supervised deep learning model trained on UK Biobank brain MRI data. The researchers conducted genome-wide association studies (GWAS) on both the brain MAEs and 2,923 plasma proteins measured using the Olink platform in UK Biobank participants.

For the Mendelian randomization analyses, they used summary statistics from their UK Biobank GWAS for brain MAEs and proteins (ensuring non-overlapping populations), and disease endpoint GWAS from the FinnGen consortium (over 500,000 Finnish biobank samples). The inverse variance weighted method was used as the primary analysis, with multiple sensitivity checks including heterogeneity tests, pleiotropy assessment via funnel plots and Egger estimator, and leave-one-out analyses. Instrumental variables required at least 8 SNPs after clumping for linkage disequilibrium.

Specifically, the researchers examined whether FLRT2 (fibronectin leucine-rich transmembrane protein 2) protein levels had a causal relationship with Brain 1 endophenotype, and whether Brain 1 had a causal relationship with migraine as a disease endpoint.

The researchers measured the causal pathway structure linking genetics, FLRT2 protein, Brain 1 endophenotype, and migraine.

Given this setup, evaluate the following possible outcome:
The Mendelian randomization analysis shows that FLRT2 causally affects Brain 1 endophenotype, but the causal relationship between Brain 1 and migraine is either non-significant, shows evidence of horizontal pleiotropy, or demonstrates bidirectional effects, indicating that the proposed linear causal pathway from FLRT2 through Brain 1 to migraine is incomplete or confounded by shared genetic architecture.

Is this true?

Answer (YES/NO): NO